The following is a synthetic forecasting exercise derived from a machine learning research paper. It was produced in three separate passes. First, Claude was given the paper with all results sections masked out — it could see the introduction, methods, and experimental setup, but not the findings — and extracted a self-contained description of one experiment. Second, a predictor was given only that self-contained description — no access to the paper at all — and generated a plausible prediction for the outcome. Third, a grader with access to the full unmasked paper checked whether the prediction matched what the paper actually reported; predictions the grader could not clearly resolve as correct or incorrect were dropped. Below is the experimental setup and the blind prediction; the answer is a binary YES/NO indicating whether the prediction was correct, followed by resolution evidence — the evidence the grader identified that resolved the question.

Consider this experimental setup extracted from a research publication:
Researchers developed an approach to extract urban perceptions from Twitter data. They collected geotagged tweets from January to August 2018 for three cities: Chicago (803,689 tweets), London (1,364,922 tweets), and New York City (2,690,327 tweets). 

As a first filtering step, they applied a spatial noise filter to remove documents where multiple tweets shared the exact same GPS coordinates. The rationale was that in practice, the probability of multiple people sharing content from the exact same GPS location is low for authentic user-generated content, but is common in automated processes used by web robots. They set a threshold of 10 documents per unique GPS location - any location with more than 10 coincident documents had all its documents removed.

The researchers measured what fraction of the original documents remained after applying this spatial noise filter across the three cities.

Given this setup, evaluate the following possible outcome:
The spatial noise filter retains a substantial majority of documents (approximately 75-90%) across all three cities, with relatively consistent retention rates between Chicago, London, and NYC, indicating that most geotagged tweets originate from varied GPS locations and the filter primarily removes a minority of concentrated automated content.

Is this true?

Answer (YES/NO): NO